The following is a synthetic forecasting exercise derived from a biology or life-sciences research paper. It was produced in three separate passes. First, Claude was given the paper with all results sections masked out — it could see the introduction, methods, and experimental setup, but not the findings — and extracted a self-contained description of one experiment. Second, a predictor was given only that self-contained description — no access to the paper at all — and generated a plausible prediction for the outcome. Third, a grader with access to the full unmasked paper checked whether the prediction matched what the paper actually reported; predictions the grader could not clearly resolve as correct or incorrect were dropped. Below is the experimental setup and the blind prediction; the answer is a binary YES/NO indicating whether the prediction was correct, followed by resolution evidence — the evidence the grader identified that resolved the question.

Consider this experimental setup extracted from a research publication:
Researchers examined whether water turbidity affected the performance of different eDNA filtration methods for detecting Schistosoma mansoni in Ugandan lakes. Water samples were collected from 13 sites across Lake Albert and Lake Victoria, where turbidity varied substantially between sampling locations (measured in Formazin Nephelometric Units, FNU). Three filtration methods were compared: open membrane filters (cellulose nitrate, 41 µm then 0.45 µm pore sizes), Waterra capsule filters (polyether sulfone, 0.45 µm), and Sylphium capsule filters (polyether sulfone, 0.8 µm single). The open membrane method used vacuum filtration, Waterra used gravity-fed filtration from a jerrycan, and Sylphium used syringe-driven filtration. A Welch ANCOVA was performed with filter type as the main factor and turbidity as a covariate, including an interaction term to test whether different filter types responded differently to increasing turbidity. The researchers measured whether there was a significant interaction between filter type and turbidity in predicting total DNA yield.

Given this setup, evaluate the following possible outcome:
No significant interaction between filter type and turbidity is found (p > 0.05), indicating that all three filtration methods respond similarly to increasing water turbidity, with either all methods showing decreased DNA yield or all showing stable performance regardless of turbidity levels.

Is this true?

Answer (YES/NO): YES